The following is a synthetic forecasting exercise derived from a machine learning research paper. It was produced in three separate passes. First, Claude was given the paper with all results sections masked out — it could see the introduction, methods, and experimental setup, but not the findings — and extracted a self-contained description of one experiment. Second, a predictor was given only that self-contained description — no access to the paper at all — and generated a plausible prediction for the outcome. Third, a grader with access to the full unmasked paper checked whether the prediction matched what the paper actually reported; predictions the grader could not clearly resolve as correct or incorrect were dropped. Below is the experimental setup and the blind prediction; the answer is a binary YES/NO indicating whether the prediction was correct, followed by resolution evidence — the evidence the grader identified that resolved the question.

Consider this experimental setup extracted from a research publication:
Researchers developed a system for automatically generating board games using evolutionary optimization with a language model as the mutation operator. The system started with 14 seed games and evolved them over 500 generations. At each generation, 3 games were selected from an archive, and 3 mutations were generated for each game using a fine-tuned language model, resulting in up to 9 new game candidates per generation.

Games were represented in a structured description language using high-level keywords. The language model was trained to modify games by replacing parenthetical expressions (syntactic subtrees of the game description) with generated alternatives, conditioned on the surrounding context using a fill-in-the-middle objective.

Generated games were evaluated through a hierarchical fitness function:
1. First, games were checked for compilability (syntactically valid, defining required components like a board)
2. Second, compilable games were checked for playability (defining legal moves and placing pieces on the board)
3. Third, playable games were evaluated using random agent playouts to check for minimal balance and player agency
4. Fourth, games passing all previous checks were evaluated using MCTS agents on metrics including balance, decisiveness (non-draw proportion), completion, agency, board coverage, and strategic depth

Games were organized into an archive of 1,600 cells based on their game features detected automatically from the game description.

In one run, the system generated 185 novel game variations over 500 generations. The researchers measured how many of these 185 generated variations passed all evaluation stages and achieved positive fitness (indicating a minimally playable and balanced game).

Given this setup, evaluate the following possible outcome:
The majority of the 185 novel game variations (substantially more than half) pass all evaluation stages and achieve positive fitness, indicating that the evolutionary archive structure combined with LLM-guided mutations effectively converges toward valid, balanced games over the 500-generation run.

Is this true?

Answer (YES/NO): YES